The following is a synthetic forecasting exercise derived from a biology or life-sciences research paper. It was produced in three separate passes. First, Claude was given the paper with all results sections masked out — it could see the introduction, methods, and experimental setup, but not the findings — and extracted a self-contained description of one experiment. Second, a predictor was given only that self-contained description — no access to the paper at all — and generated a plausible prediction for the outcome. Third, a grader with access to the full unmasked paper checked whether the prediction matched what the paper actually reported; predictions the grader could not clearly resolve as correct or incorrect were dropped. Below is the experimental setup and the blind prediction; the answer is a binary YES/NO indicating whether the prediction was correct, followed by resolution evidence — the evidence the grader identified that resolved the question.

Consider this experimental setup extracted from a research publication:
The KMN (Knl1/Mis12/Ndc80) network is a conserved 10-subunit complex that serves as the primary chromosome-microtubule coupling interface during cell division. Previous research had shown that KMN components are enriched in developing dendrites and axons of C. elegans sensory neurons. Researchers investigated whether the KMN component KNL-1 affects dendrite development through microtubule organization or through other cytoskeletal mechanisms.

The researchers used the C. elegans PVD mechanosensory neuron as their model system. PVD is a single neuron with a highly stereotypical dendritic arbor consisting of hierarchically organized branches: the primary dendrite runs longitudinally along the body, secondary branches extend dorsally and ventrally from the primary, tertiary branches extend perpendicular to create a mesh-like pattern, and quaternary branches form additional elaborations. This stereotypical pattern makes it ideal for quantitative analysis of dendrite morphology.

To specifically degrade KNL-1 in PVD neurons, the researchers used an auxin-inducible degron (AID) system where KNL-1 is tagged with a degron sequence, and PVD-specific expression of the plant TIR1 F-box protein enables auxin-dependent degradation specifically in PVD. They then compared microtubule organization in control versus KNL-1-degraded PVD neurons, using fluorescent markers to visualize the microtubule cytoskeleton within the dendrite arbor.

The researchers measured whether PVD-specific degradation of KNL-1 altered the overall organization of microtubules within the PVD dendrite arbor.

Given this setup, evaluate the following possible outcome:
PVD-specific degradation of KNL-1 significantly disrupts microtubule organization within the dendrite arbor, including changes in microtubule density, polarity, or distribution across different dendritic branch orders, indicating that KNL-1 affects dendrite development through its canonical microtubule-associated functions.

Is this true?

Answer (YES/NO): NO